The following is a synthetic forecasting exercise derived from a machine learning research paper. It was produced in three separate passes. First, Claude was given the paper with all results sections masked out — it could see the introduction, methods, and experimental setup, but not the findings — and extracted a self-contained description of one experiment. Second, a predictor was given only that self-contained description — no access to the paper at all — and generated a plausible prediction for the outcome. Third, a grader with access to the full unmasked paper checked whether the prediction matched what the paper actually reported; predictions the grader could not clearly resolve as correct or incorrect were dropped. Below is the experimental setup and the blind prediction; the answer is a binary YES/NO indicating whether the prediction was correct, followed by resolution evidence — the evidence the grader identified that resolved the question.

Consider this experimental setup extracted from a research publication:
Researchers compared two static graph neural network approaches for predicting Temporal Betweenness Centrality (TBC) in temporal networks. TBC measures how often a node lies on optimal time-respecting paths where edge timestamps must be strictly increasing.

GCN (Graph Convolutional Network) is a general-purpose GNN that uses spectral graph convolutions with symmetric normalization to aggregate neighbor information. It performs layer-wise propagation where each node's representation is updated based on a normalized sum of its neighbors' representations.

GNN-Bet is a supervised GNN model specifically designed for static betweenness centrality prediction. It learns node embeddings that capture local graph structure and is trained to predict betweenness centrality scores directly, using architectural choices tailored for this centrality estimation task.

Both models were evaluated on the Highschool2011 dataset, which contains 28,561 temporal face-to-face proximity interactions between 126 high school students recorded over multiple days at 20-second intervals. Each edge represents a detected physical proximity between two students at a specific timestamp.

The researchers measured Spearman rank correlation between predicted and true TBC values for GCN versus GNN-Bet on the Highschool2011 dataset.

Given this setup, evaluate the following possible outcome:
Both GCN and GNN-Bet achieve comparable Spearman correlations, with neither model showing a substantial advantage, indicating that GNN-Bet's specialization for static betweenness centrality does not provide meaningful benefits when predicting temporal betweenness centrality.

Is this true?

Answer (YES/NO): NO